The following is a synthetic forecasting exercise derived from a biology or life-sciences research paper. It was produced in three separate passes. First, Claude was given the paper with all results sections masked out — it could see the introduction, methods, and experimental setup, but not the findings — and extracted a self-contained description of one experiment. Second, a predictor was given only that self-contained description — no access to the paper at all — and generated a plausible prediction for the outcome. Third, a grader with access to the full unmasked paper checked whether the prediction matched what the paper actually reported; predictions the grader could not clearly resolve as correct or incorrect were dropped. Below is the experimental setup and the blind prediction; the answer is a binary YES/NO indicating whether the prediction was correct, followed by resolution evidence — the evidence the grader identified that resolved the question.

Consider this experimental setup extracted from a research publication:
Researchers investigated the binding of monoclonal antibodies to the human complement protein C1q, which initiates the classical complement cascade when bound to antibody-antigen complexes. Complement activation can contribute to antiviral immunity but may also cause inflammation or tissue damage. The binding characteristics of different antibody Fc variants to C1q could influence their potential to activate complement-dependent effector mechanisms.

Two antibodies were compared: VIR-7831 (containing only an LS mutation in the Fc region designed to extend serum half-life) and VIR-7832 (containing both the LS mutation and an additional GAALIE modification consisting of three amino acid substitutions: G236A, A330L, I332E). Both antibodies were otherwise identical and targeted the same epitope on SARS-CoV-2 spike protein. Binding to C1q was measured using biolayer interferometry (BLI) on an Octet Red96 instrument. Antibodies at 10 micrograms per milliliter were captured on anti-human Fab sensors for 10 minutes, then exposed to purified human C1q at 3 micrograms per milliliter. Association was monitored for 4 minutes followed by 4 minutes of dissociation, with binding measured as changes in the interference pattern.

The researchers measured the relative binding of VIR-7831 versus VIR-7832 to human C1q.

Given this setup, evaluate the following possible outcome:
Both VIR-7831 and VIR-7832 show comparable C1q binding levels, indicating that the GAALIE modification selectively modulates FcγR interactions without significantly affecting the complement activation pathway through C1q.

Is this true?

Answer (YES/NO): NO